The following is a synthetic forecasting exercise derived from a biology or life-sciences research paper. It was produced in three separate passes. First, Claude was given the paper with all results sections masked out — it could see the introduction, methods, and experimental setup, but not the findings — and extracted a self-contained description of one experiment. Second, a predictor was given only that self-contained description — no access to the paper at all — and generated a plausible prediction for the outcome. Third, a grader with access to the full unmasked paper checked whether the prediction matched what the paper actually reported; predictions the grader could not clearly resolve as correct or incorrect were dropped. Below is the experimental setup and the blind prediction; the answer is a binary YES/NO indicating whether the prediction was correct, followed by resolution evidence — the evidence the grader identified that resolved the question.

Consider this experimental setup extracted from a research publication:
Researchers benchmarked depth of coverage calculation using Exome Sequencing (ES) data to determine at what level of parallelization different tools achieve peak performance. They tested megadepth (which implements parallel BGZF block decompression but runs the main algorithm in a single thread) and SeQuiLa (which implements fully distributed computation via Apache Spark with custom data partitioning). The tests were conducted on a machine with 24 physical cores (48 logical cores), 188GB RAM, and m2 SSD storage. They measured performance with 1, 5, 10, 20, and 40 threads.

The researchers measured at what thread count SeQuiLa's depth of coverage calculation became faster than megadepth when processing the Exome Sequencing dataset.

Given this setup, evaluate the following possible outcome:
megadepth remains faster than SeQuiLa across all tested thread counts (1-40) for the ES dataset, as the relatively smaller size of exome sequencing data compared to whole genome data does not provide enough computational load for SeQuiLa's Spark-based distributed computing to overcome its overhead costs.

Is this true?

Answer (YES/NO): NO